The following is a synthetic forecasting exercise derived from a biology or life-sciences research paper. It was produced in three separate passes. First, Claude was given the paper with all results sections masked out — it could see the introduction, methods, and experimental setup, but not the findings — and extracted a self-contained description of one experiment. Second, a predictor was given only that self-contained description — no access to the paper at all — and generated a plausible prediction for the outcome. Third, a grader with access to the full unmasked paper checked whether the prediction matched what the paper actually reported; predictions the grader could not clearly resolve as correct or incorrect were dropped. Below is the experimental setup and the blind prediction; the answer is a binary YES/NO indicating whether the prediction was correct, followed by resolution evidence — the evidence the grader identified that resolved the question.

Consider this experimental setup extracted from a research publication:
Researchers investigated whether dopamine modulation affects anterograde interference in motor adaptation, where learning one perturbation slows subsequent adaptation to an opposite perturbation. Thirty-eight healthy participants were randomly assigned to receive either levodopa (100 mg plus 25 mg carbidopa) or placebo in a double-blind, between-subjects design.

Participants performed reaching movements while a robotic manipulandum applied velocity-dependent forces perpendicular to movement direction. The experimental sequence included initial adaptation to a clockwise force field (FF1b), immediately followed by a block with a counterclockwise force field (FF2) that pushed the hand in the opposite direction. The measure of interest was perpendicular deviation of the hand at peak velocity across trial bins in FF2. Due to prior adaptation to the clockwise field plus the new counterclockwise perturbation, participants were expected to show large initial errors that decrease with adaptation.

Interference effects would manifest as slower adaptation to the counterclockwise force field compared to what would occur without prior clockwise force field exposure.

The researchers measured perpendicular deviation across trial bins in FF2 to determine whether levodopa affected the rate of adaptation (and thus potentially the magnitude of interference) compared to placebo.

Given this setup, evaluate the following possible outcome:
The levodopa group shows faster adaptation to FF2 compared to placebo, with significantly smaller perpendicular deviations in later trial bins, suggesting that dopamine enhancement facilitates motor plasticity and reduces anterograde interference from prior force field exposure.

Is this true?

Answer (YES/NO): NO